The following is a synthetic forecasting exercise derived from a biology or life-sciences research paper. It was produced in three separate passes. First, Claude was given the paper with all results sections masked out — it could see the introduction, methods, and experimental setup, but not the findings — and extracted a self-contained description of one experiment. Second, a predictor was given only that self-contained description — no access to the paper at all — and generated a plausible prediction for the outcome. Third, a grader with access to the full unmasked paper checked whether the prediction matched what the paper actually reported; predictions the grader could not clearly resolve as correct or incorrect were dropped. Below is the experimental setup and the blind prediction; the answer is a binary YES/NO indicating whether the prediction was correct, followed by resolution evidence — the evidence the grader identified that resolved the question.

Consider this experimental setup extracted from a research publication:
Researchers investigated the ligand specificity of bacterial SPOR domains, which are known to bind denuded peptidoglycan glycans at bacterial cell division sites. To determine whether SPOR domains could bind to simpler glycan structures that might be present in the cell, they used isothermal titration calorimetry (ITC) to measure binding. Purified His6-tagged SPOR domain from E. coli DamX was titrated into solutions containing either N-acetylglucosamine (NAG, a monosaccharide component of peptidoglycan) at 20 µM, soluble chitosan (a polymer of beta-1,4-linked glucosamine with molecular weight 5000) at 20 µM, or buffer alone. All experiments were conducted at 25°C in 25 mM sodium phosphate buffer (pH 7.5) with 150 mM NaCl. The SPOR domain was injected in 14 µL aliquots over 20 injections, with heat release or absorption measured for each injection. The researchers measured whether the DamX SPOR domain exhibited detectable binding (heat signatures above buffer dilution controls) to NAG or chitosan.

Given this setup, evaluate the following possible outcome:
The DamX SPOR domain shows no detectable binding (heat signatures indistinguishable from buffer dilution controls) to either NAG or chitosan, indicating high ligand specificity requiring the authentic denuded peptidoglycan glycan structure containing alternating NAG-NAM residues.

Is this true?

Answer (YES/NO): YES